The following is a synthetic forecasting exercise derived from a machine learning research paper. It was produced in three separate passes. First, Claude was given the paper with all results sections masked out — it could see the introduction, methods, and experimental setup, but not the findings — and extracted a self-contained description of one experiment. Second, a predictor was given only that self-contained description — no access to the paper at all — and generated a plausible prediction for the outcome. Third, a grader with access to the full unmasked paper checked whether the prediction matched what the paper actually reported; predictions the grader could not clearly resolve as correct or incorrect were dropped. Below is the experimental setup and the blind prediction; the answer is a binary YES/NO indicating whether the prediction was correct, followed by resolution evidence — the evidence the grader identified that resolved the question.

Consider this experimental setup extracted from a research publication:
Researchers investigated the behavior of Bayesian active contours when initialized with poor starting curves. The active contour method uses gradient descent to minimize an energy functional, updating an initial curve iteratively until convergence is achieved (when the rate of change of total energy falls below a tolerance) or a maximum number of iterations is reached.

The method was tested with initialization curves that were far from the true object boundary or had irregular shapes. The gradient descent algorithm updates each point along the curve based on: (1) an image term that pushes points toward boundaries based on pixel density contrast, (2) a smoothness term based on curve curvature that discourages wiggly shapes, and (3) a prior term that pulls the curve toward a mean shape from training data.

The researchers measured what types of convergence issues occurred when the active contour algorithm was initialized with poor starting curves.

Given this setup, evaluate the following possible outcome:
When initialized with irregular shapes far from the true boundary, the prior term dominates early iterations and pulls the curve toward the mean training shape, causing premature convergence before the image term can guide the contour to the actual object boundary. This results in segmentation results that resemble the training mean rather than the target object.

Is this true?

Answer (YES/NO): NO